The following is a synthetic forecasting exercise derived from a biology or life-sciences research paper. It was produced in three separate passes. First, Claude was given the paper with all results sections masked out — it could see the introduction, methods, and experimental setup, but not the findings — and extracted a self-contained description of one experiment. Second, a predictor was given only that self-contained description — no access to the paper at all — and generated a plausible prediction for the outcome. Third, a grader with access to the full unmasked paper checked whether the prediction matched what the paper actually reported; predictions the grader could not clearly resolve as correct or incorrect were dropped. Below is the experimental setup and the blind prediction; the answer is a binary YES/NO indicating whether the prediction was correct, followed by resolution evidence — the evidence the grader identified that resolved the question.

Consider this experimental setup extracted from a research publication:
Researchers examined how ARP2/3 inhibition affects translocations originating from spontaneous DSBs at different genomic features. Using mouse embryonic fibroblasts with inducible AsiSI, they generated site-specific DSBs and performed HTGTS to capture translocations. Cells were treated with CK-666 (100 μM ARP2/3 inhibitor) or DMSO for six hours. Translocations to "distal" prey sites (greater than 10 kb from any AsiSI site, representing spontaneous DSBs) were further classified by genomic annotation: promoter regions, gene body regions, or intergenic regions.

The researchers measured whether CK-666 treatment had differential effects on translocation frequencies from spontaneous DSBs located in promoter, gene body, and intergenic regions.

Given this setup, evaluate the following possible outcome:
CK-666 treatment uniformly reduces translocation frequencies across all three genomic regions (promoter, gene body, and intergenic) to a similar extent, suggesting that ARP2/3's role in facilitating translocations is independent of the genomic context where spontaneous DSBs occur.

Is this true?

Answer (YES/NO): NO